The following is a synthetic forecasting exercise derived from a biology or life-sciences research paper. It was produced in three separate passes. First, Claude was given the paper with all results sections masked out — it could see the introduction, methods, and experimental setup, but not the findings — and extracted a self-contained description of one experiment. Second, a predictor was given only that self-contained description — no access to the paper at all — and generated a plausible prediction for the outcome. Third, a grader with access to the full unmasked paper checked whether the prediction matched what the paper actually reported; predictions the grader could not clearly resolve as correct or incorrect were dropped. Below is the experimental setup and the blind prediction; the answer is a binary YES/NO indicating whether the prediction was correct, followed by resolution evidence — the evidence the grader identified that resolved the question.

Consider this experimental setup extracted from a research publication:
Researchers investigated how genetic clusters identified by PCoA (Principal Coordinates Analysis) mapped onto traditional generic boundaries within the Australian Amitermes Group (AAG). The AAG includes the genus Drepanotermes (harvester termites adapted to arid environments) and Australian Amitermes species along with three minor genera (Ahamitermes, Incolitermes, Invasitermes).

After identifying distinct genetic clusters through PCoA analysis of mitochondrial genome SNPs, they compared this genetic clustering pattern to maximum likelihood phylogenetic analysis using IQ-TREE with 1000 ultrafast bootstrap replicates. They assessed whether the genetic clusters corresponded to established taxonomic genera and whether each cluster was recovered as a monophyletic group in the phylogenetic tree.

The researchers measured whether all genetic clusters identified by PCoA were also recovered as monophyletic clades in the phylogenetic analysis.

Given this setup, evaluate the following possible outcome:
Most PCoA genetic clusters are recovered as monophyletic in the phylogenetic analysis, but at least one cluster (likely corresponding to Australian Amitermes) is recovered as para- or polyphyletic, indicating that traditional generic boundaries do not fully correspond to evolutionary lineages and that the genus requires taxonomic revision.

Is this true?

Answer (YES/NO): YES